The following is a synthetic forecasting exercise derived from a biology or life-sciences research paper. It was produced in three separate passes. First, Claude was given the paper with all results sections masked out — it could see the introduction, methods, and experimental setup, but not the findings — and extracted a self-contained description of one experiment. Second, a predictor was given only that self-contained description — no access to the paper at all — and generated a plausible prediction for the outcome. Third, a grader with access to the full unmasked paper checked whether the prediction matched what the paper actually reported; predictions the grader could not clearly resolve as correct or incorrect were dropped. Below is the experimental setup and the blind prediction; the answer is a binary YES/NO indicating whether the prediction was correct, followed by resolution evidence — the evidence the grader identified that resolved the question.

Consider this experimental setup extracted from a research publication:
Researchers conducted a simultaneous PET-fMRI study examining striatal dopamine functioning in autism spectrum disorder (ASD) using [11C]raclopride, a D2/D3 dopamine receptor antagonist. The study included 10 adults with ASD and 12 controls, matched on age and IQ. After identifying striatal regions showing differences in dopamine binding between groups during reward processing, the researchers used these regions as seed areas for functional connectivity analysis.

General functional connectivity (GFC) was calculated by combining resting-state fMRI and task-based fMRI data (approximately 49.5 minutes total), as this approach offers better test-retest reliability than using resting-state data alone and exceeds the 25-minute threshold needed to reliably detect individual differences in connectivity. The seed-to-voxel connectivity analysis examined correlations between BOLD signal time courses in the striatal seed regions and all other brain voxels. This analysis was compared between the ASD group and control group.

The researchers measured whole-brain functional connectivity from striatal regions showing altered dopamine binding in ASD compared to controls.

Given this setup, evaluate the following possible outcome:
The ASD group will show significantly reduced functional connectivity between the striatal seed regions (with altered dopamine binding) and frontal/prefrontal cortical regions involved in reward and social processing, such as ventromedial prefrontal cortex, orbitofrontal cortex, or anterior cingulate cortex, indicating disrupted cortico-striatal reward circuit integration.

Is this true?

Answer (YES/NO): NO